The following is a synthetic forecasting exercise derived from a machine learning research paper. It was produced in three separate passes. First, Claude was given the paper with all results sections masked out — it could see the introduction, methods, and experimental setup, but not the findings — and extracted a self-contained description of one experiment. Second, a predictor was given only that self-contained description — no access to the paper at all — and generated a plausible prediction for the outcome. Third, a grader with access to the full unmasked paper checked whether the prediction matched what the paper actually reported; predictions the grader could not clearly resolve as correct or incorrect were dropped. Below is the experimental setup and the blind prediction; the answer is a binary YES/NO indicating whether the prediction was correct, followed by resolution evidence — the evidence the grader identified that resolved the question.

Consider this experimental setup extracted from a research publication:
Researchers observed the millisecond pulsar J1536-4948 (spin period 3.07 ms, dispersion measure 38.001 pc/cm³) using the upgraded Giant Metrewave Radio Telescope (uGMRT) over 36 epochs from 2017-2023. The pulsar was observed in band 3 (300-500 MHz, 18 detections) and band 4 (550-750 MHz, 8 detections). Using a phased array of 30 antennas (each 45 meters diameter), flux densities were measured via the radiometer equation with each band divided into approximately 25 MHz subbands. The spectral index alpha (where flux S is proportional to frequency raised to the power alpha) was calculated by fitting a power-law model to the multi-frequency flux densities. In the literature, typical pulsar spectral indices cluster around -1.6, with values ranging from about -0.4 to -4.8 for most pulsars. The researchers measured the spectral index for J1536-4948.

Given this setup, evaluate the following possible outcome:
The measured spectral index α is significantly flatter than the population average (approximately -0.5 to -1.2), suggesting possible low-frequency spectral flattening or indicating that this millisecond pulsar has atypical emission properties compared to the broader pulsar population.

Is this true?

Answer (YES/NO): NO